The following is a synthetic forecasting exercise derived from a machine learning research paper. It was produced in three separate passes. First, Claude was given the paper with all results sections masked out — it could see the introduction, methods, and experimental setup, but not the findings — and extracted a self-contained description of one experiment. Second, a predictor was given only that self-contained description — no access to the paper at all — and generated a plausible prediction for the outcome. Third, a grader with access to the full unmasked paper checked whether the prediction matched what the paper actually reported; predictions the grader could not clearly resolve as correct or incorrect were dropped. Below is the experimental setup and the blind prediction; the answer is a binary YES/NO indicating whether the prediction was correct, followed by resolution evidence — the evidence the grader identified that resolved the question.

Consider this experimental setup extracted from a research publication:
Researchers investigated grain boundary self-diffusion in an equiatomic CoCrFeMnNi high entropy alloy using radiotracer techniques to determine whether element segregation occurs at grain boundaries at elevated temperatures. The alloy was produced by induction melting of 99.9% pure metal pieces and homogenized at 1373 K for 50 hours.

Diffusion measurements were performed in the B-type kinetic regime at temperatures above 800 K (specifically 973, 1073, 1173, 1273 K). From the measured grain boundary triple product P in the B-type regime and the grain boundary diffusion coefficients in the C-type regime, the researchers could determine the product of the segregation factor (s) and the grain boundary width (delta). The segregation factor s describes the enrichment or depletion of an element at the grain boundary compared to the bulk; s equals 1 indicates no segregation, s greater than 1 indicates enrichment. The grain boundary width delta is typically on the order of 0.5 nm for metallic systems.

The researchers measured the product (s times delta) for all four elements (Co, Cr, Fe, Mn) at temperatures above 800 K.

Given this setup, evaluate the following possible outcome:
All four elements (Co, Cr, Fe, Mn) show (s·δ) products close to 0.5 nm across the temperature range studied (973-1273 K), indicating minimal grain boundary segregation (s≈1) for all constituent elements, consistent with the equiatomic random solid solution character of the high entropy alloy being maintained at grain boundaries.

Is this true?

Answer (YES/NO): YES